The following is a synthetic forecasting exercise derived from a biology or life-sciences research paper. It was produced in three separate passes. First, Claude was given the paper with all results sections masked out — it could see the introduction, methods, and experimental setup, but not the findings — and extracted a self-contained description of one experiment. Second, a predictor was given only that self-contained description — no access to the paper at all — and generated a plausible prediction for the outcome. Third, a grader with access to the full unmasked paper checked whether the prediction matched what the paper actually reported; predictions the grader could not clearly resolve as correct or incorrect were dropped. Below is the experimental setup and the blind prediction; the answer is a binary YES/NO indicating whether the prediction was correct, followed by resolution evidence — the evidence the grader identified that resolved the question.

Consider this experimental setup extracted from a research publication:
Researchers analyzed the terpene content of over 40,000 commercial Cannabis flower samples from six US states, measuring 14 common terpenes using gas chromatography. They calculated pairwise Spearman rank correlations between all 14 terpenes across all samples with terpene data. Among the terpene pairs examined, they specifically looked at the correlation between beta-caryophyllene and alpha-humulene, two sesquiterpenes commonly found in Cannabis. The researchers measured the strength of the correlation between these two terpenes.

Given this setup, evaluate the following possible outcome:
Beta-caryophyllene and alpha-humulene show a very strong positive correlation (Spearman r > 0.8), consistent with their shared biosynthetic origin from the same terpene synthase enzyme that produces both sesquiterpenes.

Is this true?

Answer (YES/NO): YES